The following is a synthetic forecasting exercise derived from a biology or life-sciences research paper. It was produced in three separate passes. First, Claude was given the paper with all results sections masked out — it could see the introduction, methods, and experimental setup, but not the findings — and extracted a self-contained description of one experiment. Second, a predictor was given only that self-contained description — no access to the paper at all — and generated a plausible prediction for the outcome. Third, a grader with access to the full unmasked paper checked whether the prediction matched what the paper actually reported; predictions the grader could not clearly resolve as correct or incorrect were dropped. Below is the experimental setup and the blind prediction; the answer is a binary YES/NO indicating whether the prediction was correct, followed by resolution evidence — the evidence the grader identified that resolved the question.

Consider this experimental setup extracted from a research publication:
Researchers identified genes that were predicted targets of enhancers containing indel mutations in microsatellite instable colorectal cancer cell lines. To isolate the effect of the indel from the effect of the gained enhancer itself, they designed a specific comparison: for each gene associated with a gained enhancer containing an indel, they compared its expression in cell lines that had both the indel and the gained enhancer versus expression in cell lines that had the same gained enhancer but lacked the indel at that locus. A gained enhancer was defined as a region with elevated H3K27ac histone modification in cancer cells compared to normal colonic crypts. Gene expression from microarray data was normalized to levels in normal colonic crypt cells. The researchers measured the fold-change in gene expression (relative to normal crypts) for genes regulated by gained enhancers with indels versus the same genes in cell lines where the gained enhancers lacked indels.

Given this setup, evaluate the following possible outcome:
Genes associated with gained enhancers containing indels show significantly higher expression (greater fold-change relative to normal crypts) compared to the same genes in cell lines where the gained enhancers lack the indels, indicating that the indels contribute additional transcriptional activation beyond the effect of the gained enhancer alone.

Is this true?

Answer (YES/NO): YES